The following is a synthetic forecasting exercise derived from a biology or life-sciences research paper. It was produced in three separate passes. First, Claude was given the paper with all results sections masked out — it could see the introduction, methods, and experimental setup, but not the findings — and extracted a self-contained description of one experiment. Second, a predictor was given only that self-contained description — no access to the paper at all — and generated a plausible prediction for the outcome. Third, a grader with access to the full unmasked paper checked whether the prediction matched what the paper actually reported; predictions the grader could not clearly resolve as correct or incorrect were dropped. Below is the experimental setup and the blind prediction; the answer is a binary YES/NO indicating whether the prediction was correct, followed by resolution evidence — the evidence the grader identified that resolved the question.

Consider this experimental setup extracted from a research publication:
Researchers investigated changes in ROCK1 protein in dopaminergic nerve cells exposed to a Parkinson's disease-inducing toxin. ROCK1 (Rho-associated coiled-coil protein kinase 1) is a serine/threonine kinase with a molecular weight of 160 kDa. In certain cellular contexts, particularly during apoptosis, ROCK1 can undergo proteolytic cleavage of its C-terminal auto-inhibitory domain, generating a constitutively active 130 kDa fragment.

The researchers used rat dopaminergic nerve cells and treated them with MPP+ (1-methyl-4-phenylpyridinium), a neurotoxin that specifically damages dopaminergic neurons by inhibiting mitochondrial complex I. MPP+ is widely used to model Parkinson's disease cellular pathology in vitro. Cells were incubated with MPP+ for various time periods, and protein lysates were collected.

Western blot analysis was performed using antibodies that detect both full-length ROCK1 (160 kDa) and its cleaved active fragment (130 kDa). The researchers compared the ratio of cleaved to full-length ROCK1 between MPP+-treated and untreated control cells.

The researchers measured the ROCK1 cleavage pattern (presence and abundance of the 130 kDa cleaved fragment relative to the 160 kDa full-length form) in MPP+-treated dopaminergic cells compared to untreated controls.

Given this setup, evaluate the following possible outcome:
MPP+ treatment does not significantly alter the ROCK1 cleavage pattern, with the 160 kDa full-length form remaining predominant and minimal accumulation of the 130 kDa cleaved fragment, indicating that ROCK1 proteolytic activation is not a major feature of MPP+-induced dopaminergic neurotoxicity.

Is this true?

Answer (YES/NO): NO